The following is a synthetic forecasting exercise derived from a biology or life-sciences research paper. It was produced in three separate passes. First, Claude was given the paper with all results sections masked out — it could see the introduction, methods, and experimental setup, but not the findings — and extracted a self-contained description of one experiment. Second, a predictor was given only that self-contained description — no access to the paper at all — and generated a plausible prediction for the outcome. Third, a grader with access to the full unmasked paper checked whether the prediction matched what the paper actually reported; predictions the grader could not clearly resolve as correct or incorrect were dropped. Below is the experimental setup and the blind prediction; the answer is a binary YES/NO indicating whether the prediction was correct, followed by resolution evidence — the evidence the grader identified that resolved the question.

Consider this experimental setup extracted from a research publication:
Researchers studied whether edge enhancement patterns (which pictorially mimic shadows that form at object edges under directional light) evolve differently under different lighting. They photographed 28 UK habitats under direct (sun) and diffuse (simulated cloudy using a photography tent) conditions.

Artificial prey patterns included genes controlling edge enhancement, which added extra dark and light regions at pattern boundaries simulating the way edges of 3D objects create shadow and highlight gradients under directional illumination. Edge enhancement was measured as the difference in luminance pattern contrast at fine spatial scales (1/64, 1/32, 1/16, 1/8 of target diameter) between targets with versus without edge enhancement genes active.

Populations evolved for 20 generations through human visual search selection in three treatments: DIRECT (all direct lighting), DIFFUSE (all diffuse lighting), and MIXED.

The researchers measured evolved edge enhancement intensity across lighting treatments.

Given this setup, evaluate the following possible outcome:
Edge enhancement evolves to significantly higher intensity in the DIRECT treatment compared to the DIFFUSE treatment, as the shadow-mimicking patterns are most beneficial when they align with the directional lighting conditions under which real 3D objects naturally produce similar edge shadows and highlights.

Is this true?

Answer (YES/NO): YES